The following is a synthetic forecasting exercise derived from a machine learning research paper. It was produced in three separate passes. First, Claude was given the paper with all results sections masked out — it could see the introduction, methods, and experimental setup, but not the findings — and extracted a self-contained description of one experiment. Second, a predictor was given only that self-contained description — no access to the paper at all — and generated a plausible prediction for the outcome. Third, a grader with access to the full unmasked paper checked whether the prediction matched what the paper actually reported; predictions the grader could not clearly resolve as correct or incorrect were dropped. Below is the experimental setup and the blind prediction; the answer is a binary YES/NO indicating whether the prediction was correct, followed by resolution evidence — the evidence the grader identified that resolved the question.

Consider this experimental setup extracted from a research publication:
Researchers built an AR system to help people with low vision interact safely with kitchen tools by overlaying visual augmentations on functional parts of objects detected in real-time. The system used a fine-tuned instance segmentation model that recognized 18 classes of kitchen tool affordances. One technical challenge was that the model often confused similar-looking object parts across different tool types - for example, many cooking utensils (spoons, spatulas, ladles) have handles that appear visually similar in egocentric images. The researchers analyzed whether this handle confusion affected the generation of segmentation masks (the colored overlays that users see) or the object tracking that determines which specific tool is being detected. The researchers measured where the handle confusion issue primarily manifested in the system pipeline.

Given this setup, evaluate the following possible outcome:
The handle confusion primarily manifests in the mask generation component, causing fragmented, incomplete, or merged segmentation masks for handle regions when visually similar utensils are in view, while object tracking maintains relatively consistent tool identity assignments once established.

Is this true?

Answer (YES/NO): NO